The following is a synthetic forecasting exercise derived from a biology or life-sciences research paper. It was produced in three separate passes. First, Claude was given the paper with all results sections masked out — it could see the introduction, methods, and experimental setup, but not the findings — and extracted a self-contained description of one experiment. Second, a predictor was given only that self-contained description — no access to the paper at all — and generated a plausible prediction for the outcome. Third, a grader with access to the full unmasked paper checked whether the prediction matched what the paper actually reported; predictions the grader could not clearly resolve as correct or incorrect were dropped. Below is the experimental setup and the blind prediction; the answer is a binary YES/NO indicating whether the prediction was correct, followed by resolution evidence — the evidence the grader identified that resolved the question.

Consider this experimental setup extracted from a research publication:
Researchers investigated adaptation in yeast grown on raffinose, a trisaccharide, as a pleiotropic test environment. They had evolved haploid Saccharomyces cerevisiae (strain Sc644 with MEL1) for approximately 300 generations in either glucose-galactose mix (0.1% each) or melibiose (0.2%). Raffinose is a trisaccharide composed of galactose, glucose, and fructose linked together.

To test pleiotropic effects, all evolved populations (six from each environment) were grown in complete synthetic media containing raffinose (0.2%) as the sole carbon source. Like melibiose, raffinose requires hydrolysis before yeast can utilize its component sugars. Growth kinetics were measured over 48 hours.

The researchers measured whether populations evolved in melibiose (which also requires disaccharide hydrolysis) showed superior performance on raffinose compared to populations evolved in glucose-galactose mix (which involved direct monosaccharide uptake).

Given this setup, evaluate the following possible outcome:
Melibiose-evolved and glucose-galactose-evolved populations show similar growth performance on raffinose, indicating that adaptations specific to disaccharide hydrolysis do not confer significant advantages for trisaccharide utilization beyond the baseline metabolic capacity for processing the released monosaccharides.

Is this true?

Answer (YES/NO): NO